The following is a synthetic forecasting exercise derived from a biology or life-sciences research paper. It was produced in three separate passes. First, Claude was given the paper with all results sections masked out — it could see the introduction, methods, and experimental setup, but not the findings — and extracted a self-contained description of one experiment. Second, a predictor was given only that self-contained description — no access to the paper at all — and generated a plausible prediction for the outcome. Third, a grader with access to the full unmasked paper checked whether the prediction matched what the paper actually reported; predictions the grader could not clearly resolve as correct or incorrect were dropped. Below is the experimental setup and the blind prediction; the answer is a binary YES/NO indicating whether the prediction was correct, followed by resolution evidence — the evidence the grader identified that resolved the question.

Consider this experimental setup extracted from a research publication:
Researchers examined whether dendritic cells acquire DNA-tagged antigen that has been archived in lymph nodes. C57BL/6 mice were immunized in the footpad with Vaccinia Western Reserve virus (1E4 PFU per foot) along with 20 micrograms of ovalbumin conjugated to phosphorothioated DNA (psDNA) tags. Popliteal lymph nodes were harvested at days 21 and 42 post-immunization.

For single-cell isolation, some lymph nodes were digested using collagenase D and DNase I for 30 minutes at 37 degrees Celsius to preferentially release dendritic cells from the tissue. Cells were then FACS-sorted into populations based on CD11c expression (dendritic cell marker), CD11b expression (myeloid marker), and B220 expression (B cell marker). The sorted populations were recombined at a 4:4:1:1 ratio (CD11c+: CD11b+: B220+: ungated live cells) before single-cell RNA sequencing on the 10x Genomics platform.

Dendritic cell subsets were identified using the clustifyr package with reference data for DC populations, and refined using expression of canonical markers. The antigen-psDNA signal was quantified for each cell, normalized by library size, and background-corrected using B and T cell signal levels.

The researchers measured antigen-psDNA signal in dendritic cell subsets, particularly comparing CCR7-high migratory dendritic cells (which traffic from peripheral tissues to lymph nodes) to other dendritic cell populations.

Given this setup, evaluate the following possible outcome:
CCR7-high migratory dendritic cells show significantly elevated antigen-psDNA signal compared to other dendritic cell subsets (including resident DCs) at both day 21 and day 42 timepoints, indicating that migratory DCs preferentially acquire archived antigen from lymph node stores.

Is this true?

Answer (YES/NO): NO